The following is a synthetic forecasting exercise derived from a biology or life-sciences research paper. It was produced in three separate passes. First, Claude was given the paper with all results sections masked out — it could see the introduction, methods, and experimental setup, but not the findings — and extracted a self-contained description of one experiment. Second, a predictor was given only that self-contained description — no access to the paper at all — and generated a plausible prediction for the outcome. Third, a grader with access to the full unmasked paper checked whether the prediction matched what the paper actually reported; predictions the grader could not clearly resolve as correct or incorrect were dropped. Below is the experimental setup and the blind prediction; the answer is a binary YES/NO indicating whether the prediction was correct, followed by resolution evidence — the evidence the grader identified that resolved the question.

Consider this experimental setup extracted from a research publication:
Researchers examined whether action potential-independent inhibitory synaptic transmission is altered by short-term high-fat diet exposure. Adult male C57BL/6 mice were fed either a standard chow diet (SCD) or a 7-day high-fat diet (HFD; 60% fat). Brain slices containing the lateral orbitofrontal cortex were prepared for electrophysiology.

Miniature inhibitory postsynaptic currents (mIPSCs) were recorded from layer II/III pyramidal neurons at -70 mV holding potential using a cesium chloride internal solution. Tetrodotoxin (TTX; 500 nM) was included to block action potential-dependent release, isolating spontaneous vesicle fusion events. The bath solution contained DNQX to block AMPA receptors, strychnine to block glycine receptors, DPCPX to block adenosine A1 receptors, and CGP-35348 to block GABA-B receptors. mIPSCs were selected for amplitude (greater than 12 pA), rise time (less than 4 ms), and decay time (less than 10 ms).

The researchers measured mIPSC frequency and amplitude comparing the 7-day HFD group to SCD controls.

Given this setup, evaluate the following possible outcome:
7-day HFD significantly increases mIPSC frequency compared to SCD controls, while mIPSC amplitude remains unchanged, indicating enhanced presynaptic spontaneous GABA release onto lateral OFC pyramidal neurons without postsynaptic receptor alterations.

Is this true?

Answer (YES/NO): NO